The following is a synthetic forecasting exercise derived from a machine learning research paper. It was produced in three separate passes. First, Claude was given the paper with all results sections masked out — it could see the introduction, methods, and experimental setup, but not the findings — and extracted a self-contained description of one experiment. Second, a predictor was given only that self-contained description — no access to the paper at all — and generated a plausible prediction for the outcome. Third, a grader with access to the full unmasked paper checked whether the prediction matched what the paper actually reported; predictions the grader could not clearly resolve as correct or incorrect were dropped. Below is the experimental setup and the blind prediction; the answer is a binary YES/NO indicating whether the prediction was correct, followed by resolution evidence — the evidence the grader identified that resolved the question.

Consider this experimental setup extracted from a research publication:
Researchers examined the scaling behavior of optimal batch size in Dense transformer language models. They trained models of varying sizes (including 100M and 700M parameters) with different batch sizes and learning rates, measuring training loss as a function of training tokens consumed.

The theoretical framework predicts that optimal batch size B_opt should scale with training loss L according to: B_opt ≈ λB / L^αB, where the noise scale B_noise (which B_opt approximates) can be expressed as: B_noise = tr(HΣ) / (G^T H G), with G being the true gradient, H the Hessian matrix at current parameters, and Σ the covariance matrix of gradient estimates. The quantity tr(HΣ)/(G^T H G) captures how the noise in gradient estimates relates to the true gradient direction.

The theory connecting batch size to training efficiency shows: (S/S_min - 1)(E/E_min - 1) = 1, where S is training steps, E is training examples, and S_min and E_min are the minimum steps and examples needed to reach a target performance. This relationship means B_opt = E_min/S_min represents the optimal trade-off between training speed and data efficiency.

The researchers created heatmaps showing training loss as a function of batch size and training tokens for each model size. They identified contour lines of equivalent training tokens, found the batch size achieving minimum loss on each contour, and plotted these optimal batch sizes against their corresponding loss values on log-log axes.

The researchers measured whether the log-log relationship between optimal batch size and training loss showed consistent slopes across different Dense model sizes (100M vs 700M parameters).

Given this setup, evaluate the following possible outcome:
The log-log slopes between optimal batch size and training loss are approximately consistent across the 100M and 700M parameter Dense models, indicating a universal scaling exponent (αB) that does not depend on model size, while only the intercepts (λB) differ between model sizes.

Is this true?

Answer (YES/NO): YES